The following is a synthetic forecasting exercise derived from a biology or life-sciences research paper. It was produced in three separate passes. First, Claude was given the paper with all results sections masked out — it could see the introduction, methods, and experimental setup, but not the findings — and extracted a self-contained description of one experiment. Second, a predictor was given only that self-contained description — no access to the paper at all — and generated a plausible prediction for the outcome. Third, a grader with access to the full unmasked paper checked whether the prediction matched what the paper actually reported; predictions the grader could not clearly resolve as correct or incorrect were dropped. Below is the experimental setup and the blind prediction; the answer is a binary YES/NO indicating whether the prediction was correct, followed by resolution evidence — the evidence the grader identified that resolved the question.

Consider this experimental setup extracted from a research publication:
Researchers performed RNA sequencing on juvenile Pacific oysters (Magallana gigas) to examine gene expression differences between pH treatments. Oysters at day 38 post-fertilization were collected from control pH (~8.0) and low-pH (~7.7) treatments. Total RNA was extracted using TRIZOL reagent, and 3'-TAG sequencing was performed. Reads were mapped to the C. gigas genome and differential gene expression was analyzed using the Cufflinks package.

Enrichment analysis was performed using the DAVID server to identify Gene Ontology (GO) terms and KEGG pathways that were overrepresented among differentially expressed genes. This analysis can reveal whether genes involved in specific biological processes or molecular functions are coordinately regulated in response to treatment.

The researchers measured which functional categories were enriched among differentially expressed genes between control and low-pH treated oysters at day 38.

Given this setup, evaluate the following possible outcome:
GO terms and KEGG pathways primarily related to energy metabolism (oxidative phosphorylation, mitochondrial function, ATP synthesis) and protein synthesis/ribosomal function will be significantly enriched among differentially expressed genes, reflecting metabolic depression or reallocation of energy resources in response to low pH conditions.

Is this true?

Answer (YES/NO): NO